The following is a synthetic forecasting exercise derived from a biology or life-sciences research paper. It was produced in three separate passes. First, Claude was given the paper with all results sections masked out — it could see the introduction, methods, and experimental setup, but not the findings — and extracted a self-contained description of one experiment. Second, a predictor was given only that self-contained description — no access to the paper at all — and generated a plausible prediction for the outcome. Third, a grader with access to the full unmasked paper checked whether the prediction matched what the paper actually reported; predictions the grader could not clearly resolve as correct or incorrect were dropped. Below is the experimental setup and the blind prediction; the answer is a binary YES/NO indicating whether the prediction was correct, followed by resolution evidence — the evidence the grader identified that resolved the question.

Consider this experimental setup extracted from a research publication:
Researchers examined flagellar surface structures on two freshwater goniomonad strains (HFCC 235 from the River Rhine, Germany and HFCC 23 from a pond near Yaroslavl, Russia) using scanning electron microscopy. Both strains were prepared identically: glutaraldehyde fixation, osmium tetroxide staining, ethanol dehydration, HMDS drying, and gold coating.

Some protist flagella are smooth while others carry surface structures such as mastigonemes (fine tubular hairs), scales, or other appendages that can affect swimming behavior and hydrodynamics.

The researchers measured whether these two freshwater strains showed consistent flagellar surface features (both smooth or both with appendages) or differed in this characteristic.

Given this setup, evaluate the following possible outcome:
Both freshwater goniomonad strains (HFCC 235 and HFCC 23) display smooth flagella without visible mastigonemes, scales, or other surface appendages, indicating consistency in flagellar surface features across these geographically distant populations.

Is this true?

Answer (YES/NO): NO